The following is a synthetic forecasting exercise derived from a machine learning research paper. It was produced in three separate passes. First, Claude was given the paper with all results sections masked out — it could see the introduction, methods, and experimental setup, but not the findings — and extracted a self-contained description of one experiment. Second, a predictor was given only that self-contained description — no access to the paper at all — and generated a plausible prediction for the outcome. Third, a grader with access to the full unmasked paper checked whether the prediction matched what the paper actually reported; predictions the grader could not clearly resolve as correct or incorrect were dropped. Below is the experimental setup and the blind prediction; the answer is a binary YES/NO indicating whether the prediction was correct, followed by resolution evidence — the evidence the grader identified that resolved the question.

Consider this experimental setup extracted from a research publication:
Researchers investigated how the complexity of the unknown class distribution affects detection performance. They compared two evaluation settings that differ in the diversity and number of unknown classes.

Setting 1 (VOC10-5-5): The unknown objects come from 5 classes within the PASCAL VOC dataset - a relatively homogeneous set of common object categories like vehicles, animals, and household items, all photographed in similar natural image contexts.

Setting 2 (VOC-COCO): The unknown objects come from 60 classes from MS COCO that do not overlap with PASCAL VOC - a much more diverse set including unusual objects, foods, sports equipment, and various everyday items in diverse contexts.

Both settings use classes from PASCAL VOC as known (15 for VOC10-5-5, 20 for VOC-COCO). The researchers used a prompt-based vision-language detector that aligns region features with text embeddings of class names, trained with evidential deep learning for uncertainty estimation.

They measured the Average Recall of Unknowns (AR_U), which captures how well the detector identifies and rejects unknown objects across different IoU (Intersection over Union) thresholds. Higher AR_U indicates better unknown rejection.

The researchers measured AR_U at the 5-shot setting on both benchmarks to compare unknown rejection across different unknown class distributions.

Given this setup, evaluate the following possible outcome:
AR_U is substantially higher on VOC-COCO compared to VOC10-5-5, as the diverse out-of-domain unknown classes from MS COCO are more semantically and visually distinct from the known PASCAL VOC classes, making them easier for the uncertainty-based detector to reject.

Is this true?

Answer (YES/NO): NO